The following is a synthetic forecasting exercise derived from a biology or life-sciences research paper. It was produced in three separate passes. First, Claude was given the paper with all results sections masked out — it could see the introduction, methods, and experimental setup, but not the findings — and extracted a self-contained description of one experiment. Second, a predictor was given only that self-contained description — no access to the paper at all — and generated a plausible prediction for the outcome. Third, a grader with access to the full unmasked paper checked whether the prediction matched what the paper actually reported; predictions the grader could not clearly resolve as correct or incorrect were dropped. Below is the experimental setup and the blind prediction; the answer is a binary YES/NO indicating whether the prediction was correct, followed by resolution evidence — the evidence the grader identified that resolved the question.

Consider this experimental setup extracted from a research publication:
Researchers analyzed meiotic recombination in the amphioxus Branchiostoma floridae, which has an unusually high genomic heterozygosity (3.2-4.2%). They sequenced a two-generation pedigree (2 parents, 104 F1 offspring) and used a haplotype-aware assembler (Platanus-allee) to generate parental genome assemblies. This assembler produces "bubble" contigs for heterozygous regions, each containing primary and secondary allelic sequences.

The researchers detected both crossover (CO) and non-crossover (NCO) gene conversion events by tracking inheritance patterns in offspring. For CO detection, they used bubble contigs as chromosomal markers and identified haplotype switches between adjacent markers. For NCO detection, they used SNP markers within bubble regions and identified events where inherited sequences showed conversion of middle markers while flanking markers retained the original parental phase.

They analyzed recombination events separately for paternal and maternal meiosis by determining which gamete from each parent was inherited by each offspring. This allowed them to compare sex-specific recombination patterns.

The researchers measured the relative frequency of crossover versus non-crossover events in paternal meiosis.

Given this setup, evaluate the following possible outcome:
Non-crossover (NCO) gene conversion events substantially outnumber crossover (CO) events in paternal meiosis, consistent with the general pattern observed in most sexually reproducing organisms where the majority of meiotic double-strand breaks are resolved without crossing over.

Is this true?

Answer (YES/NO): YES